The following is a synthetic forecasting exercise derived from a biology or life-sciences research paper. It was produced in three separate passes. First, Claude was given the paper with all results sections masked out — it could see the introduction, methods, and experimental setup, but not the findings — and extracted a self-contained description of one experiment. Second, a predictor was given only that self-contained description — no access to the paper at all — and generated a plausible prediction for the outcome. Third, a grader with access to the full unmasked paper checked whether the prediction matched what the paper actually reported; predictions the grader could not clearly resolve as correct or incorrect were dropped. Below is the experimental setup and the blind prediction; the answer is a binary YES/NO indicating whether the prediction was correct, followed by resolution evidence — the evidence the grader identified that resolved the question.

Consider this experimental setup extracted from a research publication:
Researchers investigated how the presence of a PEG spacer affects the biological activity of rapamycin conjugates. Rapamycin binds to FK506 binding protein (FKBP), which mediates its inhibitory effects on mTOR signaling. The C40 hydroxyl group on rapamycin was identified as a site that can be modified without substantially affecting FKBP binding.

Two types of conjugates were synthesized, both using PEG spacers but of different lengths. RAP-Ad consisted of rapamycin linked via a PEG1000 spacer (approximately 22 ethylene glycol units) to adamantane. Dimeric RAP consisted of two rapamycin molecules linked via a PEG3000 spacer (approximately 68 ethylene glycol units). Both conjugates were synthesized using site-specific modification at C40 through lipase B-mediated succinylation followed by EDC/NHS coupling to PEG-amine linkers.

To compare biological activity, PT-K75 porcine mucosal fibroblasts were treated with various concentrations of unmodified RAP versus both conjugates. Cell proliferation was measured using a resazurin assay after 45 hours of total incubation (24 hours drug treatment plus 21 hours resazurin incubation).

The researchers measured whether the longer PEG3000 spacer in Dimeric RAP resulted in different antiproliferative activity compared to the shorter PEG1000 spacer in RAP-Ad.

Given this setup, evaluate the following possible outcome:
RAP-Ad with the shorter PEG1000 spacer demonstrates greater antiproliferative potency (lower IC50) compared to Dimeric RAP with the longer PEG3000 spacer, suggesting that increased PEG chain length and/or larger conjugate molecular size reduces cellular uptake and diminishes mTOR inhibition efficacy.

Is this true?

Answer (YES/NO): NO